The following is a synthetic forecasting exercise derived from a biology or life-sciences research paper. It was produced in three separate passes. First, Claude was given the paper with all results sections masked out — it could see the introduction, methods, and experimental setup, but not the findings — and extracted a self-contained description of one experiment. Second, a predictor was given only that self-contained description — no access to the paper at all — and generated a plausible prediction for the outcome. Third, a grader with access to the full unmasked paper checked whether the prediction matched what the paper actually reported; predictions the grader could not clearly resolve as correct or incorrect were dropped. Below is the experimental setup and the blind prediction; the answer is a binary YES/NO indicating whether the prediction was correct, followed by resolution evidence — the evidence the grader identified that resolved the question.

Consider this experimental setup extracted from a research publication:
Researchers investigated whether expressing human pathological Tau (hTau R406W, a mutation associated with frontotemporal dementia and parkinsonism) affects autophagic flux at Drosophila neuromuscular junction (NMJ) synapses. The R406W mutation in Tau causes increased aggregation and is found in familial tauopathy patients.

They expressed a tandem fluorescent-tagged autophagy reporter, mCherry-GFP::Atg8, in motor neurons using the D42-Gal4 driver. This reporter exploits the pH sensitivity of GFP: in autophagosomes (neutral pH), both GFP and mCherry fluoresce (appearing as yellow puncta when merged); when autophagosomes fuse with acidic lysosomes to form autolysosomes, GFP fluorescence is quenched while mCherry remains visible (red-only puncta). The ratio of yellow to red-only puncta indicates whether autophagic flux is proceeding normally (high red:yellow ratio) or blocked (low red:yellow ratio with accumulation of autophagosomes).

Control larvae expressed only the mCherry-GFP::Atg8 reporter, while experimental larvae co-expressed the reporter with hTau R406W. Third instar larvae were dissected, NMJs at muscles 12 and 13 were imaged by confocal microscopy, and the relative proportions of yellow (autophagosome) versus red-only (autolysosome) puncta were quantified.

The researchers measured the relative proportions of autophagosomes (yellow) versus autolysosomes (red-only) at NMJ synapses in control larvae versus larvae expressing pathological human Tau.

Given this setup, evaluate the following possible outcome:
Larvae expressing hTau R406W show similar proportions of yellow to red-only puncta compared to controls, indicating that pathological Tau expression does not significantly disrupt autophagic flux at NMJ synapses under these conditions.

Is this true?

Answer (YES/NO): NO